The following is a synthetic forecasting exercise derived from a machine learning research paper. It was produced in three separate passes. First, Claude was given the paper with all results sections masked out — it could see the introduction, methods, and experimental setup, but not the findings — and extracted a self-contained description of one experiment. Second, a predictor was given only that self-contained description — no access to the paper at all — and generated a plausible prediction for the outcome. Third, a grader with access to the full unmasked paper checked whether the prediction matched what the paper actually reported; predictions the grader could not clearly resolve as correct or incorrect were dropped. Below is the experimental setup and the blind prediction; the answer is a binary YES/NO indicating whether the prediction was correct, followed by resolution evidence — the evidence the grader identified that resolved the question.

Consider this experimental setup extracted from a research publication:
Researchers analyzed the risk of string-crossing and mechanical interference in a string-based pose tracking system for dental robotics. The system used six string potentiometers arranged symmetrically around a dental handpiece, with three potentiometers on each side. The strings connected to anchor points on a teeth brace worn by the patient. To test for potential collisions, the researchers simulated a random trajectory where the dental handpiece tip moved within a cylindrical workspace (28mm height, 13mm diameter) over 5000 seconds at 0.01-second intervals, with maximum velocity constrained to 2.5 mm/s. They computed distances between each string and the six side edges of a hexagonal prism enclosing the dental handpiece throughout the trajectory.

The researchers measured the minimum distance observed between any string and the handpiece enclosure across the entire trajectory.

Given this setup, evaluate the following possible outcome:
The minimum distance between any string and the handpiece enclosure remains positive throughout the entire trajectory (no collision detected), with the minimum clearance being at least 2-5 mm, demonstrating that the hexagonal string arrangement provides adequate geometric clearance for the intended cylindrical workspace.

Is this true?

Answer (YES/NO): NO